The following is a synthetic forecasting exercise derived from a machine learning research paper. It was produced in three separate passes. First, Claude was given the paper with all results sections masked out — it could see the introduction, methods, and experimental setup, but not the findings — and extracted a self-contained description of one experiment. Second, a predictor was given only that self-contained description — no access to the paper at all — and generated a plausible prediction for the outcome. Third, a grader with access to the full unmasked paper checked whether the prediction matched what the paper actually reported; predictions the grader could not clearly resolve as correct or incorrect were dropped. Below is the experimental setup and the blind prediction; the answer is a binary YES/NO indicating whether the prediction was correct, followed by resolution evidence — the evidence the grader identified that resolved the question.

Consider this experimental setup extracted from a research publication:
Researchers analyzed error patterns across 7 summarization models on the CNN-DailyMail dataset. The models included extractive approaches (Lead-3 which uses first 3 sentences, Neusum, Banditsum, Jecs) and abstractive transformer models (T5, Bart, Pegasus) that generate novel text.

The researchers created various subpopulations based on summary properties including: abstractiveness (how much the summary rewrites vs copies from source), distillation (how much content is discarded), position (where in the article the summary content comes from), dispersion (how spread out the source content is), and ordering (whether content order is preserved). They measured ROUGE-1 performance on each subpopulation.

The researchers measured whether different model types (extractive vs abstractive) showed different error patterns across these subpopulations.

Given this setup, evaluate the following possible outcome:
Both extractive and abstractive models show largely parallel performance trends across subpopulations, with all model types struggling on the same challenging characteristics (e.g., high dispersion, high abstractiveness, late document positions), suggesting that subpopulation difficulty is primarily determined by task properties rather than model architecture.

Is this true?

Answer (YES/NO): YES